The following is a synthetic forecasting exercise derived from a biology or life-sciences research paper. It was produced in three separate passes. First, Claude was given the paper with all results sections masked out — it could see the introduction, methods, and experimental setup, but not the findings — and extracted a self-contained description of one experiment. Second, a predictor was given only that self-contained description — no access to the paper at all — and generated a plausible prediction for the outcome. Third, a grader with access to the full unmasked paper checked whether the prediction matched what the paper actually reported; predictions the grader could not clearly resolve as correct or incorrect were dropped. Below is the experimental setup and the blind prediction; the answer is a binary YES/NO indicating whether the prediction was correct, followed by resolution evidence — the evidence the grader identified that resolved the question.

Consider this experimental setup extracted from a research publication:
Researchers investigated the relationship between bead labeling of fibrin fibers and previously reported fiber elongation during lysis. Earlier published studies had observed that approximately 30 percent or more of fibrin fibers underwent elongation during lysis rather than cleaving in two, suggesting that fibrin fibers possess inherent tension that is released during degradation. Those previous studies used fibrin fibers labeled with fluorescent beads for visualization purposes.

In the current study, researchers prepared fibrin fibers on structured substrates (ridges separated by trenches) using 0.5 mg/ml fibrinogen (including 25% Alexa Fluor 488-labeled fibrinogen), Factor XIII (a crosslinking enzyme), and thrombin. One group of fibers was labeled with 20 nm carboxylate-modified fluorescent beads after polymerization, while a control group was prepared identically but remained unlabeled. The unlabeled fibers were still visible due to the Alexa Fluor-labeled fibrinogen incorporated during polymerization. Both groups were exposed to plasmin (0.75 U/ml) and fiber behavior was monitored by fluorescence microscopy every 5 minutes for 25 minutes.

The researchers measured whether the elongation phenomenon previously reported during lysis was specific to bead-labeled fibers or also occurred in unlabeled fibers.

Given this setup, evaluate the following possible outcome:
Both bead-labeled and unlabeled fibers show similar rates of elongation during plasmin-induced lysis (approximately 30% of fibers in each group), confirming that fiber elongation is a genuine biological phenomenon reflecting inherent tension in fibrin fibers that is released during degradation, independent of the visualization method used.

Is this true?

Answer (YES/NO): NO